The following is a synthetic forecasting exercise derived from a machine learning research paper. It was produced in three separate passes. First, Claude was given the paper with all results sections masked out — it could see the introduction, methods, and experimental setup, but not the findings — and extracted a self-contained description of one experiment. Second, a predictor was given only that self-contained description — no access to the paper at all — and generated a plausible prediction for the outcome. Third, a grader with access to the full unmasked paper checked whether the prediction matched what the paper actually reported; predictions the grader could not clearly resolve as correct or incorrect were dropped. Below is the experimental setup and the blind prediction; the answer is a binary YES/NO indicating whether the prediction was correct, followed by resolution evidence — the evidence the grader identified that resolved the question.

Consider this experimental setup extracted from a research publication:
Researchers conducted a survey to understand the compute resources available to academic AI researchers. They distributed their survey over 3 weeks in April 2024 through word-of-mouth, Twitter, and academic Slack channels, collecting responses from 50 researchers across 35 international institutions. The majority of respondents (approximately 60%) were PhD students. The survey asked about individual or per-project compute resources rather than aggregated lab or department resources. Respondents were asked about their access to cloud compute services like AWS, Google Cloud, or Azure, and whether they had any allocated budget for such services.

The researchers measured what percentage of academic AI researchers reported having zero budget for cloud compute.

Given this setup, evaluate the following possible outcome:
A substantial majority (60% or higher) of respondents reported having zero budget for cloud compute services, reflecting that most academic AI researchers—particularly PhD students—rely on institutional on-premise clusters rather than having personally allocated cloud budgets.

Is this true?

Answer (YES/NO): YES